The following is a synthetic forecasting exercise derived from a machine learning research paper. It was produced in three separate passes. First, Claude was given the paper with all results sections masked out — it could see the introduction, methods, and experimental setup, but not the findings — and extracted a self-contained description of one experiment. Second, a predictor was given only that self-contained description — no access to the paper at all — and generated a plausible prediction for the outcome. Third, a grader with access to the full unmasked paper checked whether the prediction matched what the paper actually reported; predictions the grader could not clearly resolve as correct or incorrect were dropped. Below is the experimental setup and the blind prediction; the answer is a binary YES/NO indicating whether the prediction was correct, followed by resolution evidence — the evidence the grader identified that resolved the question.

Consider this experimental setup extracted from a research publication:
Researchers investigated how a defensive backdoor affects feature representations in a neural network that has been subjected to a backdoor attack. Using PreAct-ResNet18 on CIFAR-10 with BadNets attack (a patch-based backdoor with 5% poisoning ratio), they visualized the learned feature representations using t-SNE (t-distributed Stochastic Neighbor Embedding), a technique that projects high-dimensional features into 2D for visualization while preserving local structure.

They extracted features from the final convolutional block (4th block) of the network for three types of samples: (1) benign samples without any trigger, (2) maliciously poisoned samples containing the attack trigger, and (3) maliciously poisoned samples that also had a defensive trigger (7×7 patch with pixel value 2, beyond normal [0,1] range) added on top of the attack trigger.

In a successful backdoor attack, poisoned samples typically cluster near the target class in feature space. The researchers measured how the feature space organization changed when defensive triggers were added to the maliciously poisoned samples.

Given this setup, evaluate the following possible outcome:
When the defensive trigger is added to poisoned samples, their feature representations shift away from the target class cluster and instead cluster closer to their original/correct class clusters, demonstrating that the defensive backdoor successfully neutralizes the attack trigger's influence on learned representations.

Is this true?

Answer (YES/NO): NO